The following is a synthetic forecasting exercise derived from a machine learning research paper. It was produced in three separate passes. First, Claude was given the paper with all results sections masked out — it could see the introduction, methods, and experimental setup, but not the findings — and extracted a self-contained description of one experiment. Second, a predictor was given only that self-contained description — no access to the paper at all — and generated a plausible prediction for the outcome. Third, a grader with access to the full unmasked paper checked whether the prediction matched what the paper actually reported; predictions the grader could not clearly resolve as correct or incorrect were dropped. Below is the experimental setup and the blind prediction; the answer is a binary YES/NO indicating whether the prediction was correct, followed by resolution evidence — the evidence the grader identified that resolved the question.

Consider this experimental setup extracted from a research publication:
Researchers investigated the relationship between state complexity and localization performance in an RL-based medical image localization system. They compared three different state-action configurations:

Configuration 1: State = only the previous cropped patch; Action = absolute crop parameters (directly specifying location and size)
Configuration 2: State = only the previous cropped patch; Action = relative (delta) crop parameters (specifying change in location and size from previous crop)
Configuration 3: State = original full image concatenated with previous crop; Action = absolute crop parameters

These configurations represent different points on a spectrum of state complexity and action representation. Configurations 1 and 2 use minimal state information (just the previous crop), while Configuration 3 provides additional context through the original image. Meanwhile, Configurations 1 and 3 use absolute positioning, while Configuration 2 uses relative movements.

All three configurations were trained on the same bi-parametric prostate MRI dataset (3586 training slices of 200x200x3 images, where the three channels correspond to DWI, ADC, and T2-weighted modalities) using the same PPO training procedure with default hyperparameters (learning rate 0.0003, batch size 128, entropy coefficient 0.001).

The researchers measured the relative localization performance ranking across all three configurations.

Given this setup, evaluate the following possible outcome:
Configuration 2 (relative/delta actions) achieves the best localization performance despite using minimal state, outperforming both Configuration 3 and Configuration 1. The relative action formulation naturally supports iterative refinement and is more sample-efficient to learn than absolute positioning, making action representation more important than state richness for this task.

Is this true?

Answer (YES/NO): NO